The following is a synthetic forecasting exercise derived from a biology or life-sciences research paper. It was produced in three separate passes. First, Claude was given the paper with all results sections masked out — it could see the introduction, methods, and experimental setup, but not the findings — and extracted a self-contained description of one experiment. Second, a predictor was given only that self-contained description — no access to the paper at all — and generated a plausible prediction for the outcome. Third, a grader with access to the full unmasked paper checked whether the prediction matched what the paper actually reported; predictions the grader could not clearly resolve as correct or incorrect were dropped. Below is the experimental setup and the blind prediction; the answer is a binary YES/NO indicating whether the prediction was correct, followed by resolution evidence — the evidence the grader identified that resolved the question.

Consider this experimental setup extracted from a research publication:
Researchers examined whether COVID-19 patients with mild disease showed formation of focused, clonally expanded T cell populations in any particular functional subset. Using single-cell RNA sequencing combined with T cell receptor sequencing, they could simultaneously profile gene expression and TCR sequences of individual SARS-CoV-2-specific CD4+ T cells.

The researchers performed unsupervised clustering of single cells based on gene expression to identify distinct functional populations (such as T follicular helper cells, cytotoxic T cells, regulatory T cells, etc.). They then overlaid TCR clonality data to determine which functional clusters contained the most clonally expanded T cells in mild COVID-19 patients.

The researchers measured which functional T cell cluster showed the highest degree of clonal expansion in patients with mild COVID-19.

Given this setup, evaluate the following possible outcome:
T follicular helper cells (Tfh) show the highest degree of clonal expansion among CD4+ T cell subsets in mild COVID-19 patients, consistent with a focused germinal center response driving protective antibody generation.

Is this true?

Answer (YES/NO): NO